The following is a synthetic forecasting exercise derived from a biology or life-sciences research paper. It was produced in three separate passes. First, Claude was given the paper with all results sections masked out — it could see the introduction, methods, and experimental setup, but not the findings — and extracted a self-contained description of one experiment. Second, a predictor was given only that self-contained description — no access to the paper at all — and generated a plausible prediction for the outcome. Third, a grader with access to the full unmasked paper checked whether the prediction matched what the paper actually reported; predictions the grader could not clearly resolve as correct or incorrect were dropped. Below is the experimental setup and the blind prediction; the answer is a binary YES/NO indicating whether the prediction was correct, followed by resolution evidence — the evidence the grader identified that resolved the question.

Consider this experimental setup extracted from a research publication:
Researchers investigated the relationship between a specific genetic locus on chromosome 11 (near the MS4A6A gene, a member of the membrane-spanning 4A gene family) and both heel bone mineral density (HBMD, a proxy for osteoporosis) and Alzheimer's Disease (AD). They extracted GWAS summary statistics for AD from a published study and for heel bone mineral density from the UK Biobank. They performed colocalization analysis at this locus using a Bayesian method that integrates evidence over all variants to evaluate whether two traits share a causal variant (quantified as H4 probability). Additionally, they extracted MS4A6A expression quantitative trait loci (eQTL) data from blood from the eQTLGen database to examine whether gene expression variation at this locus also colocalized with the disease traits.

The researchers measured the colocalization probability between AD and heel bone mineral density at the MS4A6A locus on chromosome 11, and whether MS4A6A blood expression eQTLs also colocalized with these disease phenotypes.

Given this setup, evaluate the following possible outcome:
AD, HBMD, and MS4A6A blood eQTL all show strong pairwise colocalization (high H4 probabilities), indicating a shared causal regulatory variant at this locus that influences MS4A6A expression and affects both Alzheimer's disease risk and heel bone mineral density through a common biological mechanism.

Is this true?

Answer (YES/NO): NO